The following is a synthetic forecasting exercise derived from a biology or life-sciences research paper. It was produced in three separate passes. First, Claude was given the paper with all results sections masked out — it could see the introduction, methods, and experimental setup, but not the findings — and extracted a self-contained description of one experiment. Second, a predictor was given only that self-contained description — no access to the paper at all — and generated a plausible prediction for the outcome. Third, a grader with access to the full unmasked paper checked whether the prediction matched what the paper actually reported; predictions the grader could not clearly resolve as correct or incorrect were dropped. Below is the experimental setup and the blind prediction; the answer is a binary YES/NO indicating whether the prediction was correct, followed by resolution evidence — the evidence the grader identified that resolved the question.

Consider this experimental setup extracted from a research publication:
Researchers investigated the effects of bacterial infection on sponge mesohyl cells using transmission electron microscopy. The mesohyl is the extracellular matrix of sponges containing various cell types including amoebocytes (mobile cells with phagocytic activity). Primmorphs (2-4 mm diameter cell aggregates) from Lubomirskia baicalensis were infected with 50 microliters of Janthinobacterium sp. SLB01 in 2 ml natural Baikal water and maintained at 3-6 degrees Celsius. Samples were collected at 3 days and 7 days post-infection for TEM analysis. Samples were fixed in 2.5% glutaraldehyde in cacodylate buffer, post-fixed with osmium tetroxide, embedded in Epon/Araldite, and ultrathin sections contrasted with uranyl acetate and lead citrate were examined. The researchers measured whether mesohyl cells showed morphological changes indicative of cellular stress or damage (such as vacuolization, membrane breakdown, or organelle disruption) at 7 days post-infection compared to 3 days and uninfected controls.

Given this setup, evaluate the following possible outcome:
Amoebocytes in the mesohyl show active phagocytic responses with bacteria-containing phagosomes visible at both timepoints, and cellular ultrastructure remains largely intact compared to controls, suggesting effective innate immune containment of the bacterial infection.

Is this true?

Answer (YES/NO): NO